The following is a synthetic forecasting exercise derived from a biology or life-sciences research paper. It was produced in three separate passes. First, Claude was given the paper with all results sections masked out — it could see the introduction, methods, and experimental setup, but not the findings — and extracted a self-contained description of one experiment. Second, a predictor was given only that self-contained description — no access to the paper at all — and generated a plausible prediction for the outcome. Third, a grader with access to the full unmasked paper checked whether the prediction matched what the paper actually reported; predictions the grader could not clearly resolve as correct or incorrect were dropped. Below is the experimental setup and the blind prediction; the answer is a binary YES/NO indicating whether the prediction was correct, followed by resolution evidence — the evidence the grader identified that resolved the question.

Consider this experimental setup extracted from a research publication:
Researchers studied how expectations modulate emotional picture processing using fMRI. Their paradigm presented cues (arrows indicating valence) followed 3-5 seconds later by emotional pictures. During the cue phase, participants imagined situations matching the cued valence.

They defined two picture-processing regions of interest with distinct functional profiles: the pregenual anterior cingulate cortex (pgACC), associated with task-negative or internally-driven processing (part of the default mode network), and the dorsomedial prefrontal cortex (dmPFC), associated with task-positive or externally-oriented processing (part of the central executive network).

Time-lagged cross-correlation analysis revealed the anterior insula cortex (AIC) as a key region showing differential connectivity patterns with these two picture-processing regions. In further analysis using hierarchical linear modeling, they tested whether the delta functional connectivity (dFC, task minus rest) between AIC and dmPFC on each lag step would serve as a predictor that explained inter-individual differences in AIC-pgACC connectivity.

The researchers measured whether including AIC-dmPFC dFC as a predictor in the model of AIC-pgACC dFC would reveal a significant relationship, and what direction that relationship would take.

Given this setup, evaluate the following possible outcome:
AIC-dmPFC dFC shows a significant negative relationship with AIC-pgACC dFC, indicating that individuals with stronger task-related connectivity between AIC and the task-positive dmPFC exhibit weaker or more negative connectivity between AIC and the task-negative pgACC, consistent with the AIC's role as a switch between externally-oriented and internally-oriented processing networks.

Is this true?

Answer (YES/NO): NO